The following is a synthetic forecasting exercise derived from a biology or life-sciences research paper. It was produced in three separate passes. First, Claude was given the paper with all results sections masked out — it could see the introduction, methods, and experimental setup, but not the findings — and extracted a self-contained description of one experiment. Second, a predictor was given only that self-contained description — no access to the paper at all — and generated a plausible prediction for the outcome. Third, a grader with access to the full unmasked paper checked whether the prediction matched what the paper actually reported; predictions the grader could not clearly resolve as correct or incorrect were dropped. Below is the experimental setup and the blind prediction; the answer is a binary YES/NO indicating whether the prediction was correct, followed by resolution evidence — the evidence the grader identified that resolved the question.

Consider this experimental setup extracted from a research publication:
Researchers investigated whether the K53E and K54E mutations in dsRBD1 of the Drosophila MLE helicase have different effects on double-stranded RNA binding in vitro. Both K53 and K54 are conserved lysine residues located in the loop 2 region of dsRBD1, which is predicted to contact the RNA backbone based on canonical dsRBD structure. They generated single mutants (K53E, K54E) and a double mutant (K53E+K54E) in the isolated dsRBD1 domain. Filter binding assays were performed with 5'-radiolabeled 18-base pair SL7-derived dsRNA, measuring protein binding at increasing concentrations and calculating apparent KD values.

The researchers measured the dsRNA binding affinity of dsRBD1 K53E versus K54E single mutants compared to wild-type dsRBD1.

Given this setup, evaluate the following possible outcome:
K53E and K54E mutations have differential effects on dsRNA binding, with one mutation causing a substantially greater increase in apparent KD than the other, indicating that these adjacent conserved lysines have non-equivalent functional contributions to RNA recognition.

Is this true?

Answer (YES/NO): NO